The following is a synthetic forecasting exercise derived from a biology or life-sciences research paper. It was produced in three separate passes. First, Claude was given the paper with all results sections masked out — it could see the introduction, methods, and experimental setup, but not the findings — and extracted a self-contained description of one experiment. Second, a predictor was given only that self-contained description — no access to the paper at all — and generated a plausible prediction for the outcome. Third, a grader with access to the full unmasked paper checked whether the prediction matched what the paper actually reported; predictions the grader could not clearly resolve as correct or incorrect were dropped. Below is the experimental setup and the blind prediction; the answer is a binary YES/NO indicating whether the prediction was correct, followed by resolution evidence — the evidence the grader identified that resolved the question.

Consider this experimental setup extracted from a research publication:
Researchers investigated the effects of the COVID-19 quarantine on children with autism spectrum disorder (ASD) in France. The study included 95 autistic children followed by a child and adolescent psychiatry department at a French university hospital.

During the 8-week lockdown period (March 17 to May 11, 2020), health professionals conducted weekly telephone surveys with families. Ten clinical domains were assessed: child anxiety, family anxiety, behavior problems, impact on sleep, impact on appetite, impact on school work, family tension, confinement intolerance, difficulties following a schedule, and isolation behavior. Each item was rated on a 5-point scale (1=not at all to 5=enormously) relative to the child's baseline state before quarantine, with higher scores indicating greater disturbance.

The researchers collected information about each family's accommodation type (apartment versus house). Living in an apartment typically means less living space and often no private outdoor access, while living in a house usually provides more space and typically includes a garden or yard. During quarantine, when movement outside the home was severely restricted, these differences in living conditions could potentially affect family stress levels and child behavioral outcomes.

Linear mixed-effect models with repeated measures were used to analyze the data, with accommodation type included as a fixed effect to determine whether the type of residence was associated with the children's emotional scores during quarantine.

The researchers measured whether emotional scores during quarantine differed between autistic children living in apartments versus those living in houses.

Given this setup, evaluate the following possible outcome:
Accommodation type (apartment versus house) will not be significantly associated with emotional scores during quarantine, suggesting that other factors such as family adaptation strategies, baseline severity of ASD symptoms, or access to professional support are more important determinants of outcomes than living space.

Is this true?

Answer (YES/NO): YES